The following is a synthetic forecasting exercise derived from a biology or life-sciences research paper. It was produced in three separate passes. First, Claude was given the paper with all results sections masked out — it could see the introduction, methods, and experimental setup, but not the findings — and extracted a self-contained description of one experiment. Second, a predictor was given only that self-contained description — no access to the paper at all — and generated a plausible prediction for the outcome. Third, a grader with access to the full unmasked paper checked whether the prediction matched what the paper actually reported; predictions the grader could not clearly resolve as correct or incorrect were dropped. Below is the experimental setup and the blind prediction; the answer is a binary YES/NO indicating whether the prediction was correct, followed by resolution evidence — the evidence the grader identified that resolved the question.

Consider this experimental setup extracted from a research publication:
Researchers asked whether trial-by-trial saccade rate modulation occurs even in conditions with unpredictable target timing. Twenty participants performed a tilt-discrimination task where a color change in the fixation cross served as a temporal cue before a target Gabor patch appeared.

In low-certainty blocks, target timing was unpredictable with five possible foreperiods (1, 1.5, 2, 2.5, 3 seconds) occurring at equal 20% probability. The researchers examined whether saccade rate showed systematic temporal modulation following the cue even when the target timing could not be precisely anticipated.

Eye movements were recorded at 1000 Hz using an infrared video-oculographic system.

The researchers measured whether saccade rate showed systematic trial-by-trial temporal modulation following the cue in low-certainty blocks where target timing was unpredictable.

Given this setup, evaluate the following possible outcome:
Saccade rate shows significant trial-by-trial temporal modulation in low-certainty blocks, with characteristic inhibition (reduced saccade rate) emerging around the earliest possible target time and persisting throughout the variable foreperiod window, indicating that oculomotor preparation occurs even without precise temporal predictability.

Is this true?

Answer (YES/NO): YES